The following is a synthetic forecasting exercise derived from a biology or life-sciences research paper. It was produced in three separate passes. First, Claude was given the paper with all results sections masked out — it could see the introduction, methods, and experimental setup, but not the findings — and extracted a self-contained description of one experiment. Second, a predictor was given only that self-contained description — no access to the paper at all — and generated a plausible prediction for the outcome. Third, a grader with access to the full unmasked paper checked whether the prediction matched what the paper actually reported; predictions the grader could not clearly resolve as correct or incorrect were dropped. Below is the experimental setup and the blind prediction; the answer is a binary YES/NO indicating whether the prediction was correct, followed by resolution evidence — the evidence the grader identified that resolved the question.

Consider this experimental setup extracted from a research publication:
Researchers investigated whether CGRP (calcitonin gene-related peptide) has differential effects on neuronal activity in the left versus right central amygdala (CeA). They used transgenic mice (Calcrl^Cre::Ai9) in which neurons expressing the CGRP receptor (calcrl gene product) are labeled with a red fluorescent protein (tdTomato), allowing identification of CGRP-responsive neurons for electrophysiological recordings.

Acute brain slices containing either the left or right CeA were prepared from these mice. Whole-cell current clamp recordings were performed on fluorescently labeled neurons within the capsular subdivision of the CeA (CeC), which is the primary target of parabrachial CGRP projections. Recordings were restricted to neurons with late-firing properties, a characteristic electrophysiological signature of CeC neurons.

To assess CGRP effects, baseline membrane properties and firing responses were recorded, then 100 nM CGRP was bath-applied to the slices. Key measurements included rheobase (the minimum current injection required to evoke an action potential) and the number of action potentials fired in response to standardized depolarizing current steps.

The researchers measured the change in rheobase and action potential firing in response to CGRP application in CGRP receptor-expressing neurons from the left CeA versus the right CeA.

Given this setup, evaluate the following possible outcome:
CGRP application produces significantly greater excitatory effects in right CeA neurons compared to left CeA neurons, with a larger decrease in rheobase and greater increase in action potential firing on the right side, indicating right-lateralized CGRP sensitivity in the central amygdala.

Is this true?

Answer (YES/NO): NO